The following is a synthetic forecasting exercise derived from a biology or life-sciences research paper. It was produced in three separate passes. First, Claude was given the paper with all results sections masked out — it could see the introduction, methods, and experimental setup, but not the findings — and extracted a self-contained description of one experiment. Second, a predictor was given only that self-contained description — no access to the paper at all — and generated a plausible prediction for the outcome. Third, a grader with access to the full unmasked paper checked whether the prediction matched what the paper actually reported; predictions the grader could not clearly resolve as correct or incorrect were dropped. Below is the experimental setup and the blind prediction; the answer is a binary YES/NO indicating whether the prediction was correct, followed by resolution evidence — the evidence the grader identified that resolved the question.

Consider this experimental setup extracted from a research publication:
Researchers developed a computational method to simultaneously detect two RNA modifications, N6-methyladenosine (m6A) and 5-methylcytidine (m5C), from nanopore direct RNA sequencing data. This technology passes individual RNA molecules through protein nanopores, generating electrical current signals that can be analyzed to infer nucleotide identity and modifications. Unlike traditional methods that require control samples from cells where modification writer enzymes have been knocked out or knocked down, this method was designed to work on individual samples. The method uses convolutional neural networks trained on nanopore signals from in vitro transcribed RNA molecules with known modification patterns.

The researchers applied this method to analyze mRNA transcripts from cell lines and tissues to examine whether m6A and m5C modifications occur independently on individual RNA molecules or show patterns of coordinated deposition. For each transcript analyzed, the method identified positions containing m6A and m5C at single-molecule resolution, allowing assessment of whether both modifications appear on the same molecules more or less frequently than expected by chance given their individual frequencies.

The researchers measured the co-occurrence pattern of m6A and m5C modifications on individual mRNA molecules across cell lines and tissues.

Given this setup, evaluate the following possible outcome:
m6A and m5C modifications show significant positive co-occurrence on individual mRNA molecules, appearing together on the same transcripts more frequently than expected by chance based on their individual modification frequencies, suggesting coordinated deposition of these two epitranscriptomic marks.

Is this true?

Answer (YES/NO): YES